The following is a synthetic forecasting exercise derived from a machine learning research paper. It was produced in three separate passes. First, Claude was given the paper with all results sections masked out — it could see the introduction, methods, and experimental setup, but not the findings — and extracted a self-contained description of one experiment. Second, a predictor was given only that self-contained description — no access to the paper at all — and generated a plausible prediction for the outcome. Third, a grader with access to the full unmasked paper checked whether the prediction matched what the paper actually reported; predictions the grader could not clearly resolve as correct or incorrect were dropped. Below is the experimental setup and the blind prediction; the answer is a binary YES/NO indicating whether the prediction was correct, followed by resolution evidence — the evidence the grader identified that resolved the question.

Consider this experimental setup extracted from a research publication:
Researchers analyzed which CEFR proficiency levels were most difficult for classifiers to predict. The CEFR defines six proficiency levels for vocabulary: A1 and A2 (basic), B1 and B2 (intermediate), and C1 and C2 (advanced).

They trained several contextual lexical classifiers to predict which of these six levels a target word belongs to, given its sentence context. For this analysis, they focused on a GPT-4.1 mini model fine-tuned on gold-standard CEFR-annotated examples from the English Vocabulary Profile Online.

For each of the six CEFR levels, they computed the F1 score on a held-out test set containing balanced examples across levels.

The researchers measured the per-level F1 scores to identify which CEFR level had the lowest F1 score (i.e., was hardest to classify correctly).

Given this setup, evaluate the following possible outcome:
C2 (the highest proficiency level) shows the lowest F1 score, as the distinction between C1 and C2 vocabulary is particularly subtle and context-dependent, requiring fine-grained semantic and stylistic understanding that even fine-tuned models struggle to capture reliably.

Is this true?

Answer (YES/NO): NO